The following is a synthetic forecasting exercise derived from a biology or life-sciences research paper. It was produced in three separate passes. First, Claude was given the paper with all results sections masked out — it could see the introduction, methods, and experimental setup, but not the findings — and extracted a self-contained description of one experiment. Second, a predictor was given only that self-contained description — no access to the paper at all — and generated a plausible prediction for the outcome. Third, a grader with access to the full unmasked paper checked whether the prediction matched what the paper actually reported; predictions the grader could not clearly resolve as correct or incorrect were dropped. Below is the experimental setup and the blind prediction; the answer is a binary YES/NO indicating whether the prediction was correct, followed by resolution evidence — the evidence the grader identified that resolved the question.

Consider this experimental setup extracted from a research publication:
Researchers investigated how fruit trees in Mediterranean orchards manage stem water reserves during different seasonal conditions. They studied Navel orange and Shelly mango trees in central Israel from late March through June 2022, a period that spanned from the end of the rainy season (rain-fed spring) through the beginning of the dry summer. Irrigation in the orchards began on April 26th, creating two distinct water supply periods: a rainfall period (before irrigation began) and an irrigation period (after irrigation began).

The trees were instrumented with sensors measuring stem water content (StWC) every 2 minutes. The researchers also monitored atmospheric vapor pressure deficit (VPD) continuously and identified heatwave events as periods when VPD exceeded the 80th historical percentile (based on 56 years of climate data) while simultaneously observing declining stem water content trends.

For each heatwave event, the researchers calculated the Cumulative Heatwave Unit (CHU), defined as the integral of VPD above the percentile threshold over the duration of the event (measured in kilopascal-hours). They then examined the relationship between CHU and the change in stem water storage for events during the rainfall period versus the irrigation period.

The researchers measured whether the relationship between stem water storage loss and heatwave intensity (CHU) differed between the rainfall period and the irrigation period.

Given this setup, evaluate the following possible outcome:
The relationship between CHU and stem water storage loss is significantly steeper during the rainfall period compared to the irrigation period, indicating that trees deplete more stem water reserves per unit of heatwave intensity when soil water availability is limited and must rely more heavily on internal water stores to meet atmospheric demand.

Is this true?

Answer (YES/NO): NO